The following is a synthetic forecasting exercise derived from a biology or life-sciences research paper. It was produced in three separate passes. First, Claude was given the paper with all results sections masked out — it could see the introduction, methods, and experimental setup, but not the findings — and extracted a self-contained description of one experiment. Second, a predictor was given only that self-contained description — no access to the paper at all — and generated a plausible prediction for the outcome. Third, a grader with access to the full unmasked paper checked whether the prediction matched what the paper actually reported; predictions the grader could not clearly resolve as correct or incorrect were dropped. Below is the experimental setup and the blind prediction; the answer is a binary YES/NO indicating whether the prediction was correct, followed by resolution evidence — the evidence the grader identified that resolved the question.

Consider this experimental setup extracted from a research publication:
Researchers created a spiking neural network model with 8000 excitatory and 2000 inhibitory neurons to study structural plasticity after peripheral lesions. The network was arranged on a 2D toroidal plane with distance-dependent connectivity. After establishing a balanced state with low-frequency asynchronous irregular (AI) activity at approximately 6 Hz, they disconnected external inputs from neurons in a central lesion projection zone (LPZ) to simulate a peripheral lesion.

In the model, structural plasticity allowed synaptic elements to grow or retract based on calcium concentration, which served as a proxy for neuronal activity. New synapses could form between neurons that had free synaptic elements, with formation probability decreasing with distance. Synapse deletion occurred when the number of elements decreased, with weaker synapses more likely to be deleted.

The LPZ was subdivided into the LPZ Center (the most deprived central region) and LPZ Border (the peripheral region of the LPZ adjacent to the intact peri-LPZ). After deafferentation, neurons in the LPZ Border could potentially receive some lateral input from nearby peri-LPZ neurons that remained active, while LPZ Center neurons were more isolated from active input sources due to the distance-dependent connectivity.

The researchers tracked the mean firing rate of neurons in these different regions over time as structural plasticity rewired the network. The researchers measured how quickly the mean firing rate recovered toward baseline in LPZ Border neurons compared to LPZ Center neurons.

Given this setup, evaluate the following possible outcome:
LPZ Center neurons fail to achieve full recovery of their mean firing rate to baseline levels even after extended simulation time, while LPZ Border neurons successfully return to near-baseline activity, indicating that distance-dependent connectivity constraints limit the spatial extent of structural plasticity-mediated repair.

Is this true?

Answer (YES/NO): NO